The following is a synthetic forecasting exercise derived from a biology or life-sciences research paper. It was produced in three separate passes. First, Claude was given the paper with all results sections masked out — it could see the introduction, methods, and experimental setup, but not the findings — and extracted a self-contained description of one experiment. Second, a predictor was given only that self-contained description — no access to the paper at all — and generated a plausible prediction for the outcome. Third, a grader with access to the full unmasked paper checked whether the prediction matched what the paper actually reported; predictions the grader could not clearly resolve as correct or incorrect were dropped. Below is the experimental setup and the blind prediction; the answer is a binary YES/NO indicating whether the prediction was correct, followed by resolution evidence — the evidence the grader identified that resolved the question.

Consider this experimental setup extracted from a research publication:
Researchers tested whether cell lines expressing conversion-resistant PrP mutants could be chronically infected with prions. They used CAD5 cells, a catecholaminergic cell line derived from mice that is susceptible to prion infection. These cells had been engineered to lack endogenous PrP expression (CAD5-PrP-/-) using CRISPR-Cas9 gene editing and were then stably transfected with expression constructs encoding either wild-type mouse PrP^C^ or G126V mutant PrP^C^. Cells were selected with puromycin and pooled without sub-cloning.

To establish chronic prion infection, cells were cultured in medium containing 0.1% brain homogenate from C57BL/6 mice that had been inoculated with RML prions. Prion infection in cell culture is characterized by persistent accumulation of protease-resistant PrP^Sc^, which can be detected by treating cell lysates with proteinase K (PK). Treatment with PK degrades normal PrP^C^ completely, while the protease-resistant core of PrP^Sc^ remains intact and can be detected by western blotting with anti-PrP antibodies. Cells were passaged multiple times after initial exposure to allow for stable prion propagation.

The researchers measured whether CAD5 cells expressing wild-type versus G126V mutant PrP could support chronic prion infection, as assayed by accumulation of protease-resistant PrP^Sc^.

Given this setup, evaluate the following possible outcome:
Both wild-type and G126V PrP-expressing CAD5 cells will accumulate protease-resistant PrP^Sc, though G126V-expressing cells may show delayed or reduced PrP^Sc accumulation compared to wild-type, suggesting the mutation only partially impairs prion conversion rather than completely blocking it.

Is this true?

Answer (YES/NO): NO